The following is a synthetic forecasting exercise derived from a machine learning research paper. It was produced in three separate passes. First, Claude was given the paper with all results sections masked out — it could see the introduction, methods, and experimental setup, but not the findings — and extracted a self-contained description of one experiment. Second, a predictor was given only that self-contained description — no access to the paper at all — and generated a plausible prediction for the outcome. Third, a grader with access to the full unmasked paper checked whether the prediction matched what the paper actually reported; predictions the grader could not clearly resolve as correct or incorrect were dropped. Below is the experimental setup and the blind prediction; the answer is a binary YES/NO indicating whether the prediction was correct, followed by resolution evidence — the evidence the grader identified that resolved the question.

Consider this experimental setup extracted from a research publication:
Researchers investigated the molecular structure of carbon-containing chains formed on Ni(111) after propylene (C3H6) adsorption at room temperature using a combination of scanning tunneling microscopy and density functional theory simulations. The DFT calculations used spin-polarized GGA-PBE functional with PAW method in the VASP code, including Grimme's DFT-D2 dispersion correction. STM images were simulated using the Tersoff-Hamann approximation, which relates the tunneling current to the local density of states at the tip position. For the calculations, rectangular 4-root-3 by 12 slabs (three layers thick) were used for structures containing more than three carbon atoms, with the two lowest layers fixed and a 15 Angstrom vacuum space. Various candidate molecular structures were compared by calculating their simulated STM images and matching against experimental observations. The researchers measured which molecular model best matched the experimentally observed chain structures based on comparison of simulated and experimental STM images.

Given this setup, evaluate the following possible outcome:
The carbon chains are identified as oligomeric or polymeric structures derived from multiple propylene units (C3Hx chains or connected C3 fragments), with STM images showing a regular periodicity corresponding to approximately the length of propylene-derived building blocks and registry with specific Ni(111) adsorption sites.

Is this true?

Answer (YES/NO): YES